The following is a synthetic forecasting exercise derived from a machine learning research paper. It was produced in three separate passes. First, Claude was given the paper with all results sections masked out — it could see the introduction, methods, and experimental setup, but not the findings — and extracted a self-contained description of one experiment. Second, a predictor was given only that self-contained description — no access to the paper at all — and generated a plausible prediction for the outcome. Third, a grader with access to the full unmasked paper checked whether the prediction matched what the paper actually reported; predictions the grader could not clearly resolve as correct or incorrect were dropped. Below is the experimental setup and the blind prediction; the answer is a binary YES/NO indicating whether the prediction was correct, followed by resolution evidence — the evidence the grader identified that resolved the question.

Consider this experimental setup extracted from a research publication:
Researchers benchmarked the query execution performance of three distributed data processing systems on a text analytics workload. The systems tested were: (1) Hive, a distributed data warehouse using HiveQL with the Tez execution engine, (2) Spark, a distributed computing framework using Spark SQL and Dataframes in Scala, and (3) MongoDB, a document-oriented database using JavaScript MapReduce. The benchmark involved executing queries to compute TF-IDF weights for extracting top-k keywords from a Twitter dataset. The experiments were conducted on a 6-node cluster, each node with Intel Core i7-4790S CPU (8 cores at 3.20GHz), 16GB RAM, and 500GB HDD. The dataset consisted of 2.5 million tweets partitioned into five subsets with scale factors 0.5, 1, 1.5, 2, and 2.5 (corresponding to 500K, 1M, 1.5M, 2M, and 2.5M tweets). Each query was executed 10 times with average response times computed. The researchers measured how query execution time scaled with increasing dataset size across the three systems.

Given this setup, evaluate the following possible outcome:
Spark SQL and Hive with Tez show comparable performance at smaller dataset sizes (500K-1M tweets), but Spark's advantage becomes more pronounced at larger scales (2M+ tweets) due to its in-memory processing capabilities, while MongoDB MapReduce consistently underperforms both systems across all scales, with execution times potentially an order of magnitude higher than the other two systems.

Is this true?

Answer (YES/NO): NO